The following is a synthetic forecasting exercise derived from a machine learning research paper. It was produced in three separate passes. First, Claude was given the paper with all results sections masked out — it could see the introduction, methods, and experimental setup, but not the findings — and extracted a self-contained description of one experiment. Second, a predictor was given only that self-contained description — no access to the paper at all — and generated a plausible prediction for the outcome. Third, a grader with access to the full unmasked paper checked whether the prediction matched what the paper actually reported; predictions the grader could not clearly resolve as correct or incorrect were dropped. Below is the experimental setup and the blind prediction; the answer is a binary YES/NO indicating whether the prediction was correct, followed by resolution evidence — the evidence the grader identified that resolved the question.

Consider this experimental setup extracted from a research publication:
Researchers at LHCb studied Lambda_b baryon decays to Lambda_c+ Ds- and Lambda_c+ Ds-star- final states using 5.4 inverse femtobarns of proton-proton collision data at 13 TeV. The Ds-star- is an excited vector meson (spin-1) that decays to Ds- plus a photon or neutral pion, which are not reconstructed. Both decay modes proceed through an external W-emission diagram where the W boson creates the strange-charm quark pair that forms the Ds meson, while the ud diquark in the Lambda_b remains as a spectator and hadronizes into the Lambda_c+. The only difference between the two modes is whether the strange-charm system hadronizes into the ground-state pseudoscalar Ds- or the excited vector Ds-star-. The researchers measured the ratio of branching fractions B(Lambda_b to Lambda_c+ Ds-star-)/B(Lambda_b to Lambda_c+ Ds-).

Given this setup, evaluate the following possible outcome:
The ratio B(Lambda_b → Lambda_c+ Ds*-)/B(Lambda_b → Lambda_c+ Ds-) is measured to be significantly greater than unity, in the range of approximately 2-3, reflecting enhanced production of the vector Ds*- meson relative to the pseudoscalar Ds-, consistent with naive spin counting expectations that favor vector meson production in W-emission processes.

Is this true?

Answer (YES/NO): NO